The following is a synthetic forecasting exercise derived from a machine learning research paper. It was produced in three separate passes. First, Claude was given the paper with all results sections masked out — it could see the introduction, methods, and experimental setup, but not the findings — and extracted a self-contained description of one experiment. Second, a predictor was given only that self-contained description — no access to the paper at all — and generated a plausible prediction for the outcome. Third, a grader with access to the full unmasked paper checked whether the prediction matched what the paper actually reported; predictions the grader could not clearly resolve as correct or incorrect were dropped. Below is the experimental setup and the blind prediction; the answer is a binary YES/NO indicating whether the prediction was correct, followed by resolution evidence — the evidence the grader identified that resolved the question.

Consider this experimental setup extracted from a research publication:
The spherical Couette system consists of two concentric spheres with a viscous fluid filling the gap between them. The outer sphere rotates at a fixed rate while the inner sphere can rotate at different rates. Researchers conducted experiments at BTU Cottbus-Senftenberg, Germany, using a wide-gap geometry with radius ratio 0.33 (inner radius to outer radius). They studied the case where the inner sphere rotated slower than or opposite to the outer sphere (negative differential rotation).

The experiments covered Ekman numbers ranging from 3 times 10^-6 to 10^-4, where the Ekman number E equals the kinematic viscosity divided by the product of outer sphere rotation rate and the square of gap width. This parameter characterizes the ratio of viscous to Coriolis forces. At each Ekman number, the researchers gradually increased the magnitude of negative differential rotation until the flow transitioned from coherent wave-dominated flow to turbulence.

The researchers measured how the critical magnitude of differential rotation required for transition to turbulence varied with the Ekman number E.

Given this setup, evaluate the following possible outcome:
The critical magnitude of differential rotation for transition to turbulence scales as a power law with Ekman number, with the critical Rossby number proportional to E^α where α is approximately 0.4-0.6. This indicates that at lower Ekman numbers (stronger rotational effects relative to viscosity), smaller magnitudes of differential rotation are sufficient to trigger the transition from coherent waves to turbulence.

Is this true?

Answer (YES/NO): NO